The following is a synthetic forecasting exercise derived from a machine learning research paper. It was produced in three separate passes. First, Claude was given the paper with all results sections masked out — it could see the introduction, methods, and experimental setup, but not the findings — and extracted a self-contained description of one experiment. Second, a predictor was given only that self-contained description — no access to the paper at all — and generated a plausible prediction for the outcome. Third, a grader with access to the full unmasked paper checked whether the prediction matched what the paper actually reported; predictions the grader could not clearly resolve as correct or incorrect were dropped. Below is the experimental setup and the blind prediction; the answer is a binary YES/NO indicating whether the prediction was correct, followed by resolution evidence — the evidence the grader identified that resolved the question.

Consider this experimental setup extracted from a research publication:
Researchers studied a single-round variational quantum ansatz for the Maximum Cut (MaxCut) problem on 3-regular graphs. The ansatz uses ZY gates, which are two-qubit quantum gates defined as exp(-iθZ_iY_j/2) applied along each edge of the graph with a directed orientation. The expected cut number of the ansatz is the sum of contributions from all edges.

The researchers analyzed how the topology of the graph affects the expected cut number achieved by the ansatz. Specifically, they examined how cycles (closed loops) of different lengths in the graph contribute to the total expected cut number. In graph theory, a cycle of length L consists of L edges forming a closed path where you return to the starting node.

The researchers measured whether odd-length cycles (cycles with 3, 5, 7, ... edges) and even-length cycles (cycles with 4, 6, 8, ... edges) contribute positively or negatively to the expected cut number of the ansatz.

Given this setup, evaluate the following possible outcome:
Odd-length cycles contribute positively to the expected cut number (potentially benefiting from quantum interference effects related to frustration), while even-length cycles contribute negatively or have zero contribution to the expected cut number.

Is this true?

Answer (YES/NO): NO